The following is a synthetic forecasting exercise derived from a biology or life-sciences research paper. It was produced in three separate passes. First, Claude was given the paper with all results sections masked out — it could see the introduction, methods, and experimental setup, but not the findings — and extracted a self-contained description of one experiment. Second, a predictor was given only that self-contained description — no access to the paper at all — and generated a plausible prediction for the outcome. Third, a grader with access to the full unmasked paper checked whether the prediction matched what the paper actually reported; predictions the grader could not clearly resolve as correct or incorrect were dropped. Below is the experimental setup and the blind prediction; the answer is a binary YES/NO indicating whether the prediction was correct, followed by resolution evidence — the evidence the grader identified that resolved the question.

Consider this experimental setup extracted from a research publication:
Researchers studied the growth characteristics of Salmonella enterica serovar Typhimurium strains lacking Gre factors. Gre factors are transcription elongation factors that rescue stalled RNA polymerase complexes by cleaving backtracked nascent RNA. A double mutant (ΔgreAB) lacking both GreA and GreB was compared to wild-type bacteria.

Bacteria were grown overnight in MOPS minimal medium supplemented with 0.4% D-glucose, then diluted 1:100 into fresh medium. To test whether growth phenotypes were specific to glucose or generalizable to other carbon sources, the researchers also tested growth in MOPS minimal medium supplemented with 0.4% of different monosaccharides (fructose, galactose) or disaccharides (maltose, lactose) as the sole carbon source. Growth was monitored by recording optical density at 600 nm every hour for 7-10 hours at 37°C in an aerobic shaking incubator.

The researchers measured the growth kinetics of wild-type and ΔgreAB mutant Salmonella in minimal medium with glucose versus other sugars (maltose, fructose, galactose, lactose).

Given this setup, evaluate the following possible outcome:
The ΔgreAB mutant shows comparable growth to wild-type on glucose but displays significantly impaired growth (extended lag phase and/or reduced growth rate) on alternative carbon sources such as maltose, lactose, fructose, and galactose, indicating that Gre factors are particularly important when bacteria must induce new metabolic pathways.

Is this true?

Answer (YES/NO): NO